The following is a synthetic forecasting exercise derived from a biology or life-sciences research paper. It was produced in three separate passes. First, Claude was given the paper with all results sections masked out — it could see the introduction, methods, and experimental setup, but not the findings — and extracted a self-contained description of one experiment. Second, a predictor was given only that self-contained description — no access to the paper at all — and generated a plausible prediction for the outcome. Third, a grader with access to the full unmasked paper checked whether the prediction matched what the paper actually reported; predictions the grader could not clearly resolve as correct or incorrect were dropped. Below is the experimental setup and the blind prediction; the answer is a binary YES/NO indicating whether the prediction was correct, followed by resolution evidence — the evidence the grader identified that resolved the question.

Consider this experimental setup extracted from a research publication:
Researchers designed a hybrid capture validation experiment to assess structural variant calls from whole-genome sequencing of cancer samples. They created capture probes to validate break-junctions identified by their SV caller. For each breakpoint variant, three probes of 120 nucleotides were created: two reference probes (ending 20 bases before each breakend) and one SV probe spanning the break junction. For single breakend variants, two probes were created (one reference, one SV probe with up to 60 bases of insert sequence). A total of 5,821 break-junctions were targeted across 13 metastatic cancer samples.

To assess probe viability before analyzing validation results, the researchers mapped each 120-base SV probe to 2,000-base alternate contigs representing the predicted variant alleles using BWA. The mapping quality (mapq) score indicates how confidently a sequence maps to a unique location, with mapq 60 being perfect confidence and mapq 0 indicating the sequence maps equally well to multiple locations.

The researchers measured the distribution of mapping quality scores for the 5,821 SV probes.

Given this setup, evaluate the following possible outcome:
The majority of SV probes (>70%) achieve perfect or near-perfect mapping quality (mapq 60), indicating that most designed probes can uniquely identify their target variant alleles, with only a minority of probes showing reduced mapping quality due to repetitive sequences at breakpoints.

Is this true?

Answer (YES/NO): YES